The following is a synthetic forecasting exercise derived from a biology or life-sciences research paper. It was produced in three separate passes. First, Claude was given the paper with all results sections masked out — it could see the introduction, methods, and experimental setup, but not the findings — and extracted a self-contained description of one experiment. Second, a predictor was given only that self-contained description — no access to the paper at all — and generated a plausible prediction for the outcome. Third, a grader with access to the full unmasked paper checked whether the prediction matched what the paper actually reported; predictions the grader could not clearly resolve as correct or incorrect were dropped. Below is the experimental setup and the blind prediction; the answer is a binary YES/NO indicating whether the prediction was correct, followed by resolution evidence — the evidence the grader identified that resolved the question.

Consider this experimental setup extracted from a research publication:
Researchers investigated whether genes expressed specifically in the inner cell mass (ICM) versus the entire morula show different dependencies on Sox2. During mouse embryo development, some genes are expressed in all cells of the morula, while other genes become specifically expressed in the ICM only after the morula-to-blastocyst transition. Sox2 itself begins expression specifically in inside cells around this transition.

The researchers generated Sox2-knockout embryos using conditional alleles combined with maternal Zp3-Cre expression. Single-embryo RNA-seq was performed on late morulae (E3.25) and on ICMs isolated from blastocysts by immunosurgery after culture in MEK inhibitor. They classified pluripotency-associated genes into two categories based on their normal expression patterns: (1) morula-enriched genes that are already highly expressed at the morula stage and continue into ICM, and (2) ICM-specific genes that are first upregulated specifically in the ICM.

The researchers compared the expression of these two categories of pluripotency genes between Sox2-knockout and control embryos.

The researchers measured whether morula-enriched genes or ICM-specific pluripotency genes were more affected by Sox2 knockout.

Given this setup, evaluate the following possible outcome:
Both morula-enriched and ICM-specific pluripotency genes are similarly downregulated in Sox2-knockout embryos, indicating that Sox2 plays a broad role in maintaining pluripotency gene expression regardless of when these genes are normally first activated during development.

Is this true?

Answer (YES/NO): NO